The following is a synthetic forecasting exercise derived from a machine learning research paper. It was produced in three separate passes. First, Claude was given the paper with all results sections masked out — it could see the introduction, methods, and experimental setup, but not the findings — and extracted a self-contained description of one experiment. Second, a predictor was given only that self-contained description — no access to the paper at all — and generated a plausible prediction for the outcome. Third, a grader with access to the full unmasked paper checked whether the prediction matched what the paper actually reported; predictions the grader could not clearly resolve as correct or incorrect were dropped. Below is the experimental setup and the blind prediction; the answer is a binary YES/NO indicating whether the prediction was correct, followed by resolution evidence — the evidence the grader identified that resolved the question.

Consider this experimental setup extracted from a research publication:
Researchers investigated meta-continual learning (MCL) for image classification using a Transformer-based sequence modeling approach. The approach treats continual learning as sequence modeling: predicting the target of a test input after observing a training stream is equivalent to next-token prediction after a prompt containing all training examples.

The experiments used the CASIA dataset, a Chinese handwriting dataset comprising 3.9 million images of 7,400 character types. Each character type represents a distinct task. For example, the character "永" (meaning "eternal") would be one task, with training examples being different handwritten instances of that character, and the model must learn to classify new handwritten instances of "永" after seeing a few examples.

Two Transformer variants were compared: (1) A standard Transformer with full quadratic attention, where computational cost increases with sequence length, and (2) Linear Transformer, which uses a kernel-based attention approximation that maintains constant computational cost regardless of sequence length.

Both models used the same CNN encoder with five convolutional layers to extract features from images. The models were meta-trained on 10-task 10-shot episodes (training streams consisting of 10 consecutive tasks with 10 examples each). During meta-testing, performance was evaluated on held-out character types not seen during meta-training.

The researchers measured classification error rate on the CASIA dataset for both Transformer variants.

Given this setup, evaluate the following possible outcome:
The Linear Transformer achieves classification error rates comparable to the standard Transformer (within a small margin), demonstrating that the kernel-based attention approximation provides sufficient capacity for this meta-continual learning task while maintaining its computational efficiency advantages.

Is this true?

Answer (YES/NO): YES